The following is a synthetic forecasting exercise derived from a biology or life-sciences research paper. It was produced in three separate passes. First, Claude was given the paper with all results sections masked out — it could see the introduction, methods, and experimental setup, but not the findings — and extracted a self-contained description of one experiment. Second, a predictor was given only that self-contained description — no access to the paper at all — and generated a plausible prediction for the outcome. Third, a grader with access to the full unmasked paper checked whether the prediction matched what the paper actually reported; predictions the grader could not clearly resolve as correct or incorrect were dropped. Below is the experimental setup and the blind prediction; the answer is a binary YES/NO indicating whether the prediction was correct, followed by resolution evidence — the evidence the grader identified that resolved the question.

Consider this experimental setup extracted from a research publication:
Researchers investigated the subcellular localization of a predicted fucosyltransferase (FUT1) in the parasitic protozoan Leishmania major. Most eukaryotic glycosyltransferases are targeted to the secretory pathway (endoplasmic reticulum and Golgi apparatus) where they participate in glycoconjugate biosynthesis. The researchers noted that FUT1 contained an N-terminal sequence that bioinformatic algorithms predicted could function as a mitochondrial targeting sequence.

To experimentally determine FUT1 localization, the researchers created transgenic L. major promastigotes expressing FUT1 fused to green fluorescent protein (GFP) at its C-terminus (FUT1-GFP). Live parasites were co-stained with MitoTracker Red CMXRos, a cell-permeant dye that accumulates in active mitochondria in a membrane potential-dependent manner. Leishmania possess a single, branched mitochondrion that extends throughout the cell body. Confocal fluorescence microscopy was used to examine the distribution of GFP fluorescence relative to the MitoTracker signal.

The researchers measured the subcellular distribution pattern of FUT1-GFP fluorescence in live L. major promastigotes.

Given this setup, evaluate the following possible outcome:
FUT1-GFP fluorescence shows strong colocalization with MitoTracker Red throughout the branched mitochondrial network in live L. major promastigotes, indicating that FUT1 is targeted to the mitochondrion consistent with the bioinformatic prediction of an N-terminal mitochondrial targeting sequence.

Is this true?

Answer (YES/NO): YES